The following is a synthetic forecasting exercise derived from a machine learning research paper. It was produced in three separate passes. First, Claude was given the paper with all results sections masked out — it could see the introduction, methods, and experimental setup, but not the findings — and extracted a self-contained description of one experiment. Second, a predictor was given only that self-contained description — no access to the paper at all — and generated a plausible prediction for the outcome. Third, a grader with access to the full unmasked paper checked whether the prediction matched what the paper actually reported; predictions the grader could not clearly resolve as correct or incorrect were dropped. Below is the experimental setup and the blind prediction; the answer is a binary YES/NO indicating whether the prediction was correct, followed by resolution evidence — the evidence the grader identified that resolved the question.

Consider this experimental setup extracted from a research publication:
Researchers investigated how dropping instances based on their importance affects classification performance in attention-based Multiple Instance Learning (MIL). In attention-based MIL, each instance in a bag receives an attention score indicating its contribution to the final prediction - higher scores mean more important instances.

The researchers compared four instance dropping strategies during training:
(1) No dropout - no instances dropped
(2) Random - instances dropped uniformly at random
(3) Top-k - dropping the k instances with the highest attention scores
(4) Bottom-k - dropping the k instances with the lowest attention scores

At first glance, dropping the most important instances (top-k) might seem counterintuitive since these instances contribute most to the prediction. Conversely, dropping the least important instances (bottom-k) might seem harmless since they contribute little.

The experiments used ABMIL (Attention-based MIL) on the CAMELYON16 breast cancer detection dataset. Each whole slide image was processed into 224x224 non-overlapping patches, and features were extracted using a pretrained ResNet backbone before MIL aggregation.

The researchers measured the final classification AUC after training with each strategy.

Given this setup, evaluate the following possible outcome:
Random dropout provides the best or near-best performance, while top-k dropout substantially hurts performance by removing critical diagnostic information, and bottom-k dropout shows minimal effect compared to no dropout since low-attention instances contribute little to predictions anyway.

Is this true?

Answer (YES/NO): NO